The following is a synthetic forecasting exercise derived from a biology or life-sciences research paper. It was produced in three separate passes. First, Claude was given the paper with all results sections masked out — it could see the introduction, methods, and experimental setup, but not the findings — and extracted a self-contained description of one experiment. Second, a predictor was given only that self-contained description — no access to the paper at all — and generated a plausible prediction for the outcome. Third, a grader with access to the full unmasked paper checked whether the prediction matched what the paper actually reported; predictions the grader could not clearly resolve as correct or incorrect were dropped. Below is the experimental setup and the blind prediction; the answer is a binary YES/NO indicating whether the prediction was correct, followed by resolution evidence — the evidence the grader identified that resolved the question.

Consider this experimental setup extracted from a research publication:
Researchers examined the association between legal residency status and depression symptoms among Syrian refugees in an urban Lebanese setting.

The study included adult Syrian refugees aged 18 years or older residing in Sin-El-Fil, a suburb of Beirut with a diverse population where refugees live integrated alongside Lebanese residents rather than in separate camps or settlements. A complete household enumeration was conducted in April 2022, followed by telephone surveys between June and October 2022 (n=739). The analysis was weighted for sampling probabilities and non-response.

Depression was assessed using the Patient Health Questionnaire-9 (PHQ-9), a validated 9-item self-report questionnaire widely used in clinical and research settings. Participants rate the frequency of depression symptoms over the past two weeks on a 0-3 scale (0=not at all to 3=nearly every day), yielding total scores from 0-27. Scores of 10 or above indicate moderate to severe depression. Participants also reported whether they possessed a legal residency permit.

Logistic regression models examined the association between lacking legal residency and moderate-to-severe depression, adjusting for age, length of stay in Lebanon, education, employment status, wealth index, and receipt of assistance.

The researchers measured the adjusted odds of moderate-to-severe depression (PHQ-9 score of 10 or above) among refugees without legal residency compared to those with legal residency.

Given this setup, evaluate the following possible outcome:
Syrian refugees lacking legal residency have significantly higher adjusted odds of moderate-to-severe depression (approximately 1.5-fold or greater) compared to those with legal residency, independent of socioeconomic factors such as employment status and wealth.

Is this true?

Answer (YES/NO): YES